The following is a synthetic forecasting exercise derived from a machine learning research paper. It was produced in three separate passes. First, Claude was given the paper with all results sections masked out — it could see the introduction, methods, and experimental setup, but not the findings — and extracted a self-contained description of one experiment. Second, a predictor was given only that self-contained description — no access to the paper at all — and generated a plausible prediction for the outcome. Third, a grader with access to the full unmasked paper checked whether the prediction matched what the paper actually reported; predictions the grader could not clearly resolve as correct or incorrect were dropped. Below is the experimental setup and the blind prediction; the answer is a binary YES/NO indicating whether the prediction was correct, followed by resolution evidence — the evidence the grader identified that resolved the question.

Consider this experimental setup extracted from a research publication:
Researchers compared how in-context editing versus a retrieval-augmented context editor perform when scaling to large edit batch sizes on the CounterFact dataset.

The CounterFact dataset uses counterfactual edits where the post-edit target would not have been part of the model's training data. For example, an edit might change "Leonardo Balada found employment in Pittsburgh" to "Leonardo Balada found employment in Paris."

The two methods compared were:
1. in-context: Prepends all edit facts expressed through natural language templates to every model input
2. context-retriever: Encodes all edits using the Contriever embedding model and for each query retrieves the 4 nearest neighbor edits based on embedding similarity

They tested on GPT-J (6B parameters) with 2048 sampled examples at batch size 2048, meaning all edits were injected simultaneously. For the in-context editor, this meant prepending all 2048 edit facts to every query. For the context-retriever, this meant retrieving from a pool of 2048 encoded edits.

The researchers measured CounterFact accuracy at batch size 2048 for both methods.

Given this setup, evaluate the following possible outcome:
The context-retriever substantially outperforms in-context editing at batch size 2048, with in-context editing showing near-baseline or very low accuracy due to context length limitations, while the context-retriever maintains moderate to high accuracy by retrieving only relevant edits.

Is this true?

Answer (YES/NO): YES